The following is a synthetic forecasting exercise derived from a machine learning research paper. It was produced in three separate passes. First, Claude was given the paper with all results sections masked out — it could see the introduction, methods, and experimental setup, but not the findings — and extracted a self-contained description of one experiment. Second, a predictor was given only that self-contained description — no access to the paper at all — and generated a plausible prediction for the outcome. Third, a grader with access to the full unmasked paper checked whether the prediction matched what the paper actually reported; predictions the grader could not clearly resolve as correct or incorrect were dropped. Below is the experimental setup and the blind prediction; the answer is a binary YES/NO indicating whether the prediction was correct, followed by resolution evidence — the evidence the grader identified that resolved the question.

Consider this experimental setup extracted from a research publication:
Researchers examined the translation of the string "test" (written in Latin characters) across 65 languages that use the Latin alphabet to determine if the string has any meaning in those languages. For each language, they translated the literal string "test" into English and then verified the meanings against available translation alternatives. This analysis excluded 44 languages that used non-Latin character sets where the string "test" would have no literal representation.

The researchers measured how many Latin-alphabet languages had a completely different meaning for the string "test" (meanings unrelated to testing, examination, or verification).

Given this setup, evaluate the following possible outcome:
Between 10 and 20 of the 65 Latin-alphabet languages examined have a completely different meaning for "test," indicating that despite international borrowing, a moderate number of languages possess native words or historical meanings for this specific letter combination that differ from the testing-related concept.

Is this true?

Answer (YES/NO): NO